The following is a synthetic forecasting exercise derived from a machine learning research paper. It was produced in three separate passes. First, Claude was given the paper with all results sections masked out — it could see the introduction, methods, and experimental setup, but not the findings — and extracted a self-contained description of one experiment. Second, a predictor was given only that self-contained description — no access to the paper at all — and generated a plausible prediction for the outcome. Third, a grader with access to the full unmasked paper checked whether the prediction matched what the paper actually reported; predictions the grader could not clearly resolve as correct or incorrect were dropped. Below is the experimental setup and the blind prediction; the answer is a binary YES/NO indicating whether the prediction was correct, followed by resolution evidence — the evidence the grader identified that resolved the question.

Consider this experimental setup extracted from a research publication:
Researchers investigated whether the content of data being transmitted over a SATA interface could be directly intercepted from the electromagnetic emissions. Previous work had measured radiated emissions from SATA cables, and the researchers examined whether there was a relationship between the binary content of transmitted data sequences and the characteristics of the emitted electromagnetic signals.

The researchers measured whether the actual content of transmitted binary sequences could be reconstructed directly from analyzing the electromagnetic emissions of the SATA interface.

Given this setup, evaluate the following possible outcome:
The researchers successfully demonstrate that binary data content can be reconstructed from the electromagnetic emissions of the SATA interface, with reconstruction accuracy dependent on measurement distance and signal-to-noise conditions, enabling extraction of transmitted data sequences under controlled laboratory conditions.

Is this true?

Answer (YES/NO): NO